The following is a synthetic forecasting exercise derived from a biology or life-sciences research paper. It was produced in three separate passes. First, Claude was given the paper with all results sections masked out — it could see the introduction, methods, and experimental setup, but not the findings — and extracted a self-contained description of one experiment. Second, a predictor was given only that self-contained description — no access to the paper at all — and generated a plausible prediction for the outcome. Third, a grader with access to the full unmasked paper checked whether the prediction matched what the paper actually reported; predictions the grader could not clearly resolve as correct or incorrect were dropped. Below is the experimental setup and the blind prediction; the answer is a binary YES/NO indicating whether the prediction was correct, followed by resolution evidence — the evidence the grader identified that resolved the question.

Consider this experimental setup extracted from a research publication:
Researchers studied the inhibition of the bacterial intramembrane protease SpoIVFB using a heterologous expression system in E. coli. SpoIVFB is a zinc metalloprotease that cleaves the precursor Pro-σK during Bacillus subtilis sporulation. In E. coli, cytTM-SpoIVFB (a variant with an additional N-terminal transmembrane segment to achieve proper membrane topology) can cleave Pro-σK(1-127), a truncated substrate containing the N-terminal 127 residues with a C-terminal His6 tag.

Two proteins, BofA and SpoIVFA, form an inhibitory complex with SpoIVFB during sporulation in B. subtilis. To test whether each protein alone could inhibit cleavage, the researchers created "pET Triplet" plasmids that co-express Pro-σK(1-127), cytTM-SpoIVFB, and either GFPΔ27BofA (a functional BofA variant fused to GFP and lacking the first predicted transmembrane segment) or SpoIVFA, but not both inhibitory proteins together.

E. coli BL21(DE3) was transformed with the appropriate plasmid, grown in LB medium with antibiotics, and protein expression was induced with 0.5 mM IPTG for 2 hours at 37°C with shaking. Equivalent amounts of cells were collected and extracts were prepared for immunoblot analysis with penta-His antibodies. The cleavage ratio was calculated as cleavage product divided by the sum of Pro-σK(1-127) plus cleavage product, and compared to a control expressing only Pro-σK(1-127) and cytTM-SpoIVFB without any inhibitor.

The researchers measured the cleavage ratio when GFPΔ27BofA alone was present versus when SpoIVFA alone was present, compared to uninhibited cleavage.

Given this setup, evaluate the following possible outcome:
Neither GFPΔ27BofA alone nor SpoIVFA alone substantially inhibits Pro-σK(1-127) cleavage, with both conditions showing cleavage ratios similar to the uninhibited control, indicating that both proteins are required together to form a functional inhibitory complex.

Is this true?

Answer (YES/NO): YES